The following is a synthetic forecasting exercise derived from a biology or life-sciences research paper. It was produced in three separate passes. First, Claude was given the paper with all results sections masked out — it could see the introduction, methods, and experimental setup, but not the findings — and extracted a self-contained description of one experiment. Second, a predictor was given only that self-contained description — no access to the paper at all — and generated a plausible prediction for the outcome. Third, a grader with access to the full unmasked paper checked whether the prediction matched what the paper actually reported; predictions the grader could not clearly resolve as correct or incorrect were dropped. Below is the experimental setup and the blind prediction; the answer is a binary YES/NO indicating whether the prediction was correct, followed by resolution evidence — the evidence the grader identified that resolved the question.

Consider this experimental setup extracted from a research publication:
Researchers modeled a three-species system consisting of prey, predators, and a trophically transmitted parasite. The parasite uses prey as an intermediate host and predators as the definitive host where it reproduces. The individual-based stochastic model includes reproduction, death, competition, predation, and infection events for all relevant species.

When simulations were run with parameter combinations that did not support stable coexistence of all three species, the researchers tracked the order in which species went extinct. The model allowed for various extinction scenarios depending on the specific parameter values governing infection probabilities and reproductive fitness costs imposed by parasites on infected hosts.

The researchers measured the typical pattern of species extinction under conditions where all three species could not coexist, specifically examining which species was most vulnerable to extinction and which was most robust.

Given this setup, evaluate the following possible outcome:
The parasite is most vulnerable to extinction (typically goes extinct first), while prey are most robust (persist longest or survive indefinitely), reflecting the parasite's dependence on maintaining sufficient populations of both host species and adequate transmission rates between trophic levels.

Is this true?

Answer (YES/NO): YES